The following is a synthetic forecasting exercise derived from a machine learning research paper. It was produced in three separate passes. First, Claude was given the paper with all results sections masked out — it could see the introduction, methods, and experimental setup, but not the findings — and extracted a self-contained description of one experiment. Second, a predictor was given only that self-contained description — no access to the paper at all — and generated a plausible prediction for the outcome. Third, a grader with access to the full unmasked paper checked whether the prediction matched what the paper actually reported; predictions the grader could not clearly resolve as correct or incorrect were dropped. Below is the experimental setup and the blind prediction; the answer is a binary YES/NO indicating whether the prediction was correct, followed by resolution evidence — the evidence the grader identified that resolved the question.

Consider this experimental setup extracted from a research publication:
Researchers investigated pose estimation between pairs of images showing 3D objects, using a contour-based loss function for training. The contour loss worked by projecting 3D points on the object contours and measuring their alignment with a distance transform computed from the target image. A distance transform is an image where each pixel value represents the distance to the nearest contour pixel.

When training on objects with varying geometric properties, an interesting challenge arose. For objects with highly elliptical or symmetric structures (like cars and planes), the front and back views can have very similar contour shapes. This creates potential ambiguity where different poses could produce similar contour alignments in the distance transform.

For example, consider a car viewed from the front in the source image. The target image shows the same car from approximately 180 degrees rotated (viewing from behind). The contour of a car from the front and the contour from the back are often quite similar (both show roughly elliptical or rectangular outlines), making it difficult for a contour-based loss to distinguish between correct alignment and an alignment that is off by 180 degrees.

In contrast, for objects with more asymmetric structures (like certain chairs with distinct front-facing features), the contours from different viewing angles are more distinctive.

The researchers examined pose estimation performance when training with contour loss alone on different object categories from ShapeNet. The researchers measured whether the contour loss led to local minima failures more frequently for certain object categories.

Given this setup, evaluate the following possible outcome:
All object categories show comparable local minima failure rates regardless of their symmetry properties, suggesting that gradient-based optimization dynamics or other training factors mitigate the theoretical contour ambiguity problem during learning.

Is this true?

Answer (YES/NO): NO